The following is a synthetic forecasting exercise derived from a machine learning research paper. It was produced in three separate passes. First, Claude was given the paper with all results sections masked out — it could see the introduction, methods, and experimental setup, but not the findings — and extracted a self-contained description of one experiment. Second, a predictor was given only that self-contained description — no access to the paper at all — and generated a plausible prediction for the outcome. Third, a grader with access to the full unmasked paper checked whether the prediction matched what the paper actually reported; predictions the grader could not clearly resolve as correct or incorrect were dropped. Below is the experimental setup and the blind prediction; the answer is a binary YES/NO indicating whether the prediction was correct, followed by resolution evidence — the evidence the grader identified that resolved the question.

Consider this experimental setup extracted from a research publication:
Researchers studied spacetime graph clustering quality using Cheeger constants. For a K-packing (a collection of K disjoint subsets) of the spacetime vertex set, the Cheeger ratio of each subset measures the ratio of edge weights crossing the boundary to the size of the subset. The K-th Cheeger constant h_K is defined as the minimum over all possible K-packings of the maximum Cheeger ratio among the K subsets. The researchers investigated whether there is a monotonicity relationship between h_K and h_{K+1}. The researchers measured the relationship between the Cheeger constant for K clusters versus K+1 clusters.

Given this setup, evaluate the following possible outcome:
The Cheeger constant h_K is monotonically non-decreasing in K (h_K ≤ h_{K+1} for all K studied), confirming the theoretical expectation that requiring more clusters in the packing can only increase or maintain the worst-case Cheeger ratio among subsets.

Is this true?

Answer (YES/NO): YES